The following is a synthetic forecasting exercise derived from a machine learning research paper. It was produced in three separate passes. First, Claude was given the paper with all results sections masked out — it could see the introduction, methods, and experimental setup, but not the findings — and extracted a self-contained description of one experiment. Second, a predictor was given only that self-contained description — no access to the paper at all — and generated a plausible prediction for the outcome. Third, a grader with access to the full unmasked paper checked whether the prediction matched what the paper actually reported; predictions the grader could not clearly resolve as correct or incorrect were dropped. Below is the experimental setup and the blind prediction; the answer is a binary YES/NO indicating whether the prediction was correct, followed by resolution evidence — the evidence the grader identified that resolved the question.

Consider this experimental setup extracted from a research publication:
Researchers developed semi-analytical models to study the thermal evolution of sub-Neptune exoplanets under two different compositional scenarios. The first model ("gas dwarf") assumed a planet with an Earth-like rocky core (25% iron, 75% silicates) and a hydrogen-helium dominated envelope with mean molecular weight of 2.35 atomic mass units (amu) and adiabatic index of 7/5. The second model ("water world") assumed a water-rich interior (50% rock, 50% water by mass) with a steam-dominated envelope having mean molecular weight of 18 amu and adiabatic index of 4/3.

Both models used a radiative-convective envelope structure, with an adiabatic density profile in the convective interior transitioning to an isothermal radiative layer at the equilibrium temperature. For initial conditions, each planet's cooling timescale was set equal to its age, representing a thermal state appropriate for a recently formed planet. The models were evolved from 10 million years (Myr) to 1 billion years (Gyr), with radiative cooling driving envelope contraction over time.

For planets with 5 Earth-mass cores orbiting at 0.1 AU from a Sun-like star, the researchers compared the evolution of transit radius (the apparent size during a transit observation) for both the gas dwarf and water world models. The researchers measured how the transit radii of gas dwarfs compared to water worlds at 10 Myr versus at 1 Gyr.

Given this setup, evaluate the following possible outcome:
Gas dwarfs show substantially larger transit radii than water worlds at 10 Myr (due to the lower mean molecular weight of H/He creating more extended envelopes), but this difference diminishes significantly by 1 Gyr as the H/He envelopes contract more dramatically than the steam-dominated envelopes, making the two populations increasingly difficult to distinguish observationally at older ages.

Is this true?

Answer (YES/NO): YES